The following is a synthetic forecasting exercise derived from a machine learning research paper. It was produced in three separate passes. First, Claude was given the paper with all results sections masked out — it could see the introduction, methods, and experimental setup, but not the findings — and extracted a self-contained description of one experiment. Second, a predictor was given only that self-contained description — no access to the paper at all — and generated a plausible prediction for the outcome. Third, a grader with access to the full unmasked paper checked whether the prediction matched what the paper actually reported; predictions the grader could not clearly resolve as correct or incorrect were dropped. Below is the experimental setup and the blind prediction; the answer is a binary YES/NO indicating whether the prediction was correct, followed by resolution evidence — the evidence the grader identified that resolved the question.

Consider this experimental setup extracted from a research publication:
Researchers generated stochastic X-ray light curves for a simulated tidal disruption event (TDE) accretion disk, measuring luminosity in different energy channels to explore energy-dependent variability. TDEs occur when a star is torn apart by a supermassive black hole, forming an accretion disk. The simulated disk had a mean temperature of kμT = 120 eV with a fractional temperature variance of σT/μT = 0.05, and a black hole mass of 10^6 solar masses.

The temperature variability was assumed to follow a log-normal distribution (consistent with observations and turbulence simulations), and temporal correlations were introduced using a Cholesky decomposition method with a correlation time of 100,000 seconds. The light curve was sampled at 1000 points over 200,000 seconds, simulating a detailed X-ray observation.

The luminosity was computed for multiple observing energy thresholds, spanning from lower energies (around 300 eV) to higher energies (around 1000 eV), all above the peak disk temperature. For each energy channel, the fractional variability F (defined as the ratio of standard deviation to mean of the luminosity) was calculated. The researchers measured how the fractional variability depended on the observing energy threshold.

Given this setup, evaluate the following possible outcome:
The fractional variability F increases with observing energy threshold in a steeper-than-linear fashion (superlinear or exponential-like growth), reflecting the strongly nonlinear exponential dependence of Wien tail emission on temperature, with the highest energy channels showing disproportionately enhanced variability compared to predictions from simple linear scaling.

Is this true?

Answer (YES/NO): YES